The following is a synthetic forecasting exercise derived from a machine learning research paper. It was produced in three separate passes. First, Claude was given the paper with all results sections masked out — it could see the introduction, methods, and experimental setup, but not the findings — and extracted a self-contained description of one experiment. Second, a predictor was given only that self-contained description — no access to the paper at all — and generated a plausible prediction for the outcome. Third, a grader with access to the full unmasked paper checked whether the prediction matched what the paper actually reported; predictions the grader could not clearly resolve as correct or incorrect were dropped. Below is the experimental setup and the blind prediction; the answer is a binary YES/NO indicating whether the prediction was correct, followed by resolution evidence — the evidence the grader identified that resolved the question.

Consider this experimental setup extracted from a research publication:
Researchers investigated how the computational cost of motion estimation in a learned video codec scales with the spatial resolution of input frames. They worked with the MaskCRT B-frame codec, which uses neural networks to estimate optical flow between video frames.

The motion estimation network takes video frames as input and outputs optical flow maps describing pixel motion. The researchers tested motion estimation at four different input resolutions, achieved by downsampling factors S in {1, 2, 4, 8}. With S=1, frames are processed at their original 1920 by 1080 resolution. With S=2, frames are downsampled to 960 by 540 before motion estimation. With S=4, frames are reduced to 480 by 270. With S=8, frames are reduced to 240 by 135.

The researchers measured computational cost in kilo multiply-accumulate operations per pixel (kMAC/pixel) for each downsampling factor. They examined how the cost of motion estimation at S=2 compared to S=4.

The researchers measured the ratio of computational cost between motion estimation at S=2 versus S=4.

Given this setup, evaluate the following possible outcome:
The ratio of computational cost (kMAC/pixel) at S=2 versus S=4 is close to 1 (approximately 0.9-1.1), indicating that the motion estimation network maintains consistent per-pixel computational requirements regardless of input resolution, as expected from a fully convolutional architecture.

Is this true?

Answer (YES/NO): NO